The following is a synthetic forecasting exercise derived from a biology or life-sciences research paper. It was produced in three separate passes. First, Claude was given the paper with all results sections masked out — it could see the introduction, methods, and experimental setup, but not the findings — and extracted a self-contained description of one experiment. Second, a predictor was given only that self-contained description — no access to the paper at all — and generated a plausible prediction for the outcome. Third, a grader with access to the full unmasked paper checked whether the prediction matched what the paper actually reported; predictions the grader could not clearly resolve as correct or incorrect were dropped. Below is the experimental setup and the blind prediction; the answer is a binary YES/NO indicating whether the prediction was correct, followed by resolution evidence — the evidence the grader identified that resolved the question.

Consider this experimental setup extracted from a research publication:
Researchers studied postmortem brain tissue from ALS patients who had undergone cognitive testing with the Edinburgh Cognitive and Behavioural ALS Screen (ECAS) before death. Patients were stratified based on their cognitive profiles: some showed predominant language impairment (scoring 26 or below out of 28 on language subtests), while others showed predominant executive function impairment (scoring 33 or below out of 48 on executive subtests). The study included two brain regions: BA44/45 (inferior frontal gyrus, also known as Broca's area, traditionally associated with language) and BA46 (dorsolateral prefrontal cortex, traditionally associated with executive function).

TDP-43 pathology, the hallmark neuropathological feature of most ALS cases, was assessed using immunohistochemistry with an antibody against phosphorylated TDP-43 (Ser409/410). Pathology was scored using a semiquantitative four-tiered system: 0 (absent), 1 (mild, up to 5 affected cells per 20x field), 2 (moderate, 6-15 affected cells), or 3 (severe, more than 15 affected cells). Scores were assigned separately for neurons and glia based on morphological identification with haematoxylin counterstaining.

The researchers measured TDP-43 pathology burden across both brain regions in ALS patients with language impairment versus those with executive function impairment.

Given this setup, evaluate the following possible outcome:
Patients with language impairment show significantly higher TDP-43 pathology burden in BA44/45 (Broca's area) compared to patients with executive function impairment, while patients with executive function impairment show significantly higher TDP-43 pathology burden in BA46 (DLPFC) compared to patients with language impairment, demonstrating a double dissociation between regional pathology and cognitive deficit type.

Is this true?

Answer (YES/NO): NO